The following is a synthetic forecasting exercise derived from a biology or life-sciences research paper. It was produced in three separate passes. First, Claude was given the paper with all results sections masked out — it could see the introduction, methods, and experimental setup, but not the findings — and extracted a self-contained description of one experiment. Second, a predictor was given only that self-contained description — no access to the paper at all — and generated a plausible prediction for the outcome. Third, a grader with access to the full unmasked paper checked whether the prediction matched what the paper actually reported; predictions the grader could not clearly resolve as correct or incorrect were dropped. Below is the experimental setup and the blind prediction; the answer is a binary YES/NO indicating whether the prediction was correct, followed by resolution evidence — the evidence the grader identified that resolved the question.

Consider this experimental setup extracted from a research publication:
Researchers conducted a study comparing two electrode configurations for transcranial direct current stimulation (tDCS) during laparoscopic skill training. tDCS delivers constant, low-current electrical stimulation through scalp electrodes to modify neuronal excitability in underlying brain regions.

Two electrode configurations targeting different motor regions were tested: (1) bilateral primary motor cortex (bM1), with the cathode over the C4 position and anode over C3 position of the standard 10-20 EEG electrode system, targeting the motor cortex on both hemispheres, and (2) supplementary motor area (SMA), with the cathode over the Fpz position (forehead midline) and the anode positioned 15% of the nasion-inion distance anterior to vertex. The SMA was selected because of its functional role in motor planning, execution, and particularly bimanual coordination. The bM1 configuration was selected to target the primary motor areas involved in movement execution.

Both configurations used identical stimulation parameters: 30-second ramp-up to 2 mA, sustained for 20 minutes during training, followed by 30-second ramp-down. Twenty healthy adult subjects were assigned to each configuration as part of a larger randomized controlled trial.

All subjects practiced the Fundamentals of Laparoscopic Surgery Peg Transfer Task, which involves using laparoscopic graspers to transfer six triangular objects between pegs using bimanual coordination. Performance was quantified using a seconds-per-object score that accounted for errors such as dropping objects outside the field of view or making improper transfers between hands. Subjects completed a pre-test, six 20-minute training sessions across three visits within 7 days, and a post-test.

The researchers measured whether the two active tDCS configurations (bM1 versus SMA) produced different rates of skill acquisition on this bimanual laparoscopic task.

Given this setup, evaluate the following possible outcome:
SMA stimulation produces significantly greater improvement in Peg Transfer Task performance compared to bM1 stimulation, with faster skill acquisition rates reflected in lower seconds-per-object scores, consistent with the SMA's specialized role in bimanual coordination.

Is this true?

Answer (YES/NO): NO